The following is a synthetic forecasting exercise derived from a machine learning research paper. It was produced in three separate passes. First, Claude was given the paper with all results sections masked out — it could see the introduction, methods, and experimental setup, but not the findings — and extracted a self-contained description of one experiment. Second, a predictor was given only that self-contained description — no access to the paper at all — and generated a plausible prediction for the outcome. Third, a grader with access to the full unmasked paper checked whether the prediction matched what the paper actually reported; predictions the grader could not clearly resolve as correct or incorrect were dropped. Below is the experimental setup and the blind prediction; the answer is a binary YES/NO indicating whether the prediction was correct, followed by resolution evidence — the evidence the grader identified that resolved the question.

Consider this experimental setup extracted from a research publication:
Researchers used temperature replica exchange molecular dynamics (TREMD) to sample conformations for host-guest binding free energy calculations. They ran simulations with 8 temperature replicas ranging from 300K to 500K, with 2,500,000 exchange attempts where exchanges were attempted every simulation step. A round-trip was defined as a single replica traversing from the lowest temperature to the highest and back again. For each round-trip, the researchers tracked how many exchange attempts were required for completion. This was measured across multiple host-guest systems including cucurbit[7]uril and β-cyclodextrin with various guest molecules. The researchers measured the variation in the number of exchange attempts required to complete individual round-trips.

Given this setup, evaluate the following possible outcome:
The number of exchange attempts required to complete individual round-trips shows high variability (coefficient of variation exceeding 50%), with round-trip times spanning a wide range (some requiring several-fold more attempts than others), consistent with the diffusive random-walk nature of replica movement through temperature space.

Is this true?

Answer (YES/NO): YES